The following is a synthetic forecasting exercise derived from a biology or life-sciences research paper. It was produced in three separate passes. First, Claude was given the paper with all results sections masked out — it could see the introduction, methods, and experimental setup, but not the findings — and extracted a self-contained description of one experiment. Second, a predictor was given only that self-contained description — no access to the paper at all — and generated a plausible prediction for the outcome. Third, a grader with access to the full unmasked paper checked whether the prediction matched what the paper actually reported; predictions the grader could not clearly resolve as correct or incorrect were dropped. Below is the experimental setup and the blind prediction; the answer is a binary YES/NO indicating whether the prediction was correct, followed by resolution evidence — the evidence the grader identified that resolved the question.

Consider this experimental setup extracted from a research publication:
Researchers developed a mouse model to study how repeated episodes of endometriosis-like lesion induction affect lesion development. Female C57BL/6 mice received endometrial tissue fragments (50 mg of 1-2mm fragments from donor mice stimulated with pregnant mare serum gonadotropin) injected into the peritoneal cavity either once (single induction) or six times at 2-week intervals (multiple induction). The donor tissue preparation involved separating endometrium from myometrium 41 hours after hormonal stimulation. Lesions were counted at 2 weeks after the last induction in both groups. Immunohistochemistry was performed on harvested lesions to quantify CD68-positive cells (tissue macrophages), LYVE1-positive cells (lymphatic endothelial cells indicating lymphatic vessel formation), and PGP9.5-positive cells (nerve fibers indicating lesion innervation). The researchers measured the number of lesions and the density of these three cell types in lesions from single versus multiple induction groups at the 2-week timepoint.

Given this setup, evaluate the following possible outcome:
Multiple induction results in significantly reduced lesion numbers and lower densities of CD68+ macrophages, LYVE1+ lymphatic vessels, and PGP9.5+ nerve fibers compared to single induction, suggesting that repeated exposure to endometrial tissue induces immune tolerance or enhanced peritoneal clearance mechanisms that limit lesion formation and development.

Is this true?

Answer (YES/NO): NO